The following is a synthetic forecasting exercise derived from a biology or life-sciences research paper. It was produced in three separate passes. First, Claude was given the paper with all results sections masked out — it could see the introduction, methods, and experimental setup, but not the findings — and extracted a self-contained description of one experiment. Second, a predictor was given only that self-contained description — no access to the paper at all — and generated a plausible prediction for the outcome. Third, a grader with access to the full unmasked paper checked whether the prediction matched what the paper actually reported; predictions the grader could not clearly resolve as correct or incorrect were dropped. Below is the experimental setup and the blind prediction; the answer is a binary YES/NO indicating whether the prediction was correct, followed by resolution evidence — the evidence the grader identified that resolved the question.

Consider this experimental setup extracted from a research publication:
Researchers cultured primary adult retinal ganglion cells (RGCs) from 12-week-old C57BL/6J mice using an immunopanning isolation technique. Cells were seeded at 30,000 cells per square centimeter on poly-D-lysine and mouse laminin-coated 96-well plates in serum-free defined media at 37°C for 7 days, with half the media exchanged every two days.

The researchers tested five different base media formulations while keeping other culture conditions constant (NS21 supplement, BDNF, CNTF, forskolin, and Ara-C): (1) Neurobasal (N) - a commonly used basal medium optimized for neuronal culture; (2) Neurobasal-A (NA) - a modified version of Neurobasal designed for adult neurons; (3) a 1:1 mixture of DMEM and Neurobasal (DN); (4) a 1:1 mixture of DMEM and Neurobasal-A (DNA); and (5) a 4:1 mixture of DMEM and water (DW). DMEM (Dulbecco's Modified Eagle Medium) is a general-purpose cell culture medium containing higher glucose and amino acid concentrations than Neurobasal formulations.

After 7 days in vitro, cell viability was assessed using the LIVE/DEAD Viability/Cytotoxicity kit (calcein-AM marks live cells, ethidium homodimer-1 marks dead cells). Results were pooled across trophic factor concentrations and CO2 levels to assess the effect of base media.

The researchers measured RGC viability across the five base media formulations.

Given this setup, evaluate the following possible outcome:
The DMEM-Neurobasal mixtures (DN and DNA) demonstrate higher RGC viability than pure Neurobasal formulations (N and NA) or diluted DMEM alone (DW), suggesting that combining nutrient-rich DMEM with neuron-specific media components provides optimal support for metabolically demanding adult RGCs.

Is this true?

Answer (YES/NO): NO